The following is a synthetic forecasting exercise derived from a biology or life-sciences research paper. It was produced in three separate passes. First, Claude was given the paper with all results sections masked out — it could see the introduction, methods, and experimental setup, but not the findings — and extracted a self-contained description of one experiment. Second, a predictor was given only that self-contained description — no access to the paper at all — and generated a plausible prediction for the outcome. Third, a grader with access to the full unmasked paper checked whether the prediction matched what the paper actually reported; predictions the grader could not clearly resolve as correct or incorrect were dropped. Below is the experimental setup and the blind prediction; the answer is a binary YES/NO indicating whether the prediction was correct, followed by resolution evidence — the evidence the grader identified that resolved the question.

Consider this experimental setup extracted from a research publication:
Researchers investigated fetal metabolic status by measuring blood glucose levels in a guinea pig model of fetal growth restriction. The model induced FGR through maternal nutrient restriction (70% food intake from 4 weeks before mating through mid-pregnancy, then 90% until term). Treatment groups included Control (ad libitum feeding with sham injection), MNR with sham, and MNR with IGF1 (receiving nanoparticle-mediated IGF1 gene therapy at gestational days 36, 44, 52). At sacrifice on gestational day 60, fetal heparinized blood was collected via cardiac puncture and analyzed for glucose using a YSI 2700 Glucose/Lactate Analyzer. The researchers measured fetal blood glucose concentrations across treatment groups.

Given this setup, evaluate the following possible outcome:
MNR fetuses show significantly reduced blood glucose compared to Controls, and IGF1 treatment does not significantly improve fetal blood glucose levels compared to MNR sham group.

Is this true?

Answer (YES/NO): NO